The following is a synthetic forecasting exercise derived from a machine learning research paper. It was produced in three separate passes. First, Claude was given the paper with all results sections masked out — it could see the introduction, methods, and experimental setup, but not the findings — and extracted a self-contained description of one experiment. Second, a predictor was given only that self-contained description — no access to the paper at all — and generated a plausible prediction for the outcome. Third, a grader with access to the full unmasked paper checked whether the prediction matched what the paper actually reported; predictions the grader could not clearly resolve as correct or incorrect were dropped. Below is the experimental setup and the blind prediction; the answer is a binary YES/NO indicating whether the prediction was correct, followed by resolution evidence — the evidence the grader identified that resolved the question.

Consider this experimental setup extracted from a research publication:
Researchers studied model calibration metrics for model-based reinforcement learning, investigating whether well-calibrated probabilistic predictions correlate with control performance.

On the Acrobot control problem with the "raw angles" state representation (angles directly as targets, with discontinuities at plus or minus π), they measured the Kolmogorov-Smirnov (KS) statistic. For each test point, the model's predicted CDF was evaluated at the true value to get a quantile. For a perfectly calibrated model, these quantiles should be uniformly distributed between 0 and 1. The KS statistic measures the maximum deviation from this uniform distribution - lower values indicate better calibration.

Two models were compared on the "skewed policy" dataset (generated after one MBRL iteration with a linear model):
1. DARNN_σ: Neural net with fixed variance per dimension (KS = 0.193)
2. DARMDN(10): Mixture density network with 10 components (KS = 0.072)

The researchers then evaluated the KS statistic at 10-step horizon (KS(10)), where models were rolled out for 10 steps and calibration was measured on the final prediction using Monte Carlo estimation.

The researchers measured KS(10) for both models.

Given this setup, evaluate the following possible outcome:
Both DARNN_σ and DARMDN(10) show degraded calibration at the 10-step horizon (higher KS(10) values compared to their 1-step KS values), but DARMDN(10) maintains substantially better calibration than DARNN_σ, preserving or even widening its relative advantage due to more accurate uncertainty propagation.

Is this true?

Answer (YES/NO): NO